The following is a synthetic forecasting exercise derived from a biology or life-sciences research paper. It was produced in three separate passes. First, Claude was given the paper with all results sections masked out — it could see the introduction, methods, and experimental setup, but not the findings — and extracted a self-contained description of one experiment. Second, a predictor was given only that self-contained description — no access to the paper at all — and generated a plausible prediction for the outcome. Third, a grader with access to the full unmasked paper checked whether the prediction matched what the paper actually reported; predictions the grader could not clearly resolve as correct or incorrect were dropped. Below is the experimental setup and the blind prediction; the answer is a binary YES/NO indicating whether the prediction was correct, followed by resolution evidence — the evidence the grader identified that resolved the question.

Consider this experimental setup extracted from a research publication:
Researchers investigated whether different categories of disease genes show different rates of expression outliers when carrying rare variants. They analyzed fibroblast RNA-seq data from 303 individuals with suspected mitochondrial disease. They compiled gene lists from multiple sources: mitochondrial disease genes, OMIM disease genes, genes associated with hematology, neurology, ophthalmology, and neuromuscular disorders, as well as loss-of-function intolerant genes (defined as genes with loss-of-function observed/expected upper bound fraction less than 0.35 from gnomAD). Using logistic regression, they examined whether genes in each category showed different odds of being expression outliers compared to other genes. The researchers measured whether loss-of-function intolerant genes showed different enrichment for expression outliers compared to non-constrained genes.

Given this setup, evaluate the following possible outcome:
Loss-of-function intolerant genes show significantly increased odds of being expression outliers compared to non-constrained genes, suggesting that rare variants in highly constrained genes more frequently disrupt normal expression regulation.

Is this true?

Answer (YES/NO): NO